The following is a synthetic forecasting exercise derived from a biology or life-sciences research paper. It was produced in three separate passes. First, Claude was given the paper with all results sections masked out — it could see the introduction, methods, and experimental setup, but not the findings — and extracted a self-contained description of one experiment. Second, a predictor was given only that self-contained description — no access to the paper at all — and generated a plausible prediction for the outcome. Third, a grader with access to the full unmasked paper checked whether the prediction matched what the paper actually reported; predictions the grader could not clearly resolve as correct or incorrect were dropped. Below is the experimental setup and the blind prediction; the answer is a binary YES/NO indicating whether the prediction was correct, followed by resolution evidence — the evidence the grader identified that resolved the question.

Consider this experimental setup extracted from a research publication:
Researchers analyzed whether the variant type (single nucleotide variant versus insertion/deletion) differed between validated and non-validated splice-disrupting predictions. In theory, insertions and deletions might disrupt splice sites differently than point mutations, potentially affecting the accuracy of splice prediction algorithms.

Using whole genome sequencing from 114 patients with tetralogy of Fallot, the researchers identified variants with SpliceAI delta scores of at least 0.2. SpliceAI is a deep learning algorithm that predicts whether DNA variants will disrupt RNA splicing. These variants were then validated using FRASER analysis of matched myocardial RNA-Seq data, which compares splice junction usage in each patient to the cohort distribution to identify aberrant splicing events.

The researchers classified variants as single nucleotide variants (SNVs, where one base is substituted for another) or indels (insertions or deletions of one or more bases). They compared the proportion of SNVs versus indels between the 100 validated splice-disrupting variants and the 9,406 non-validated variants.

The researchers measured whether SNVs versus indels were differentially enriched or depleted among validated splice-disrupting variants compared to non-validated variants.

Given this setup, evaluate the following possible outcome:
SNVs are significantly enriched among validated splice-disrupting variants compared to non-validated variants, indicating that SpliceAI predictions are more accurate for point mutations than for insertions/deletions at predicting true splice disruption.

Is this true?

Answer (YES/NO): NO